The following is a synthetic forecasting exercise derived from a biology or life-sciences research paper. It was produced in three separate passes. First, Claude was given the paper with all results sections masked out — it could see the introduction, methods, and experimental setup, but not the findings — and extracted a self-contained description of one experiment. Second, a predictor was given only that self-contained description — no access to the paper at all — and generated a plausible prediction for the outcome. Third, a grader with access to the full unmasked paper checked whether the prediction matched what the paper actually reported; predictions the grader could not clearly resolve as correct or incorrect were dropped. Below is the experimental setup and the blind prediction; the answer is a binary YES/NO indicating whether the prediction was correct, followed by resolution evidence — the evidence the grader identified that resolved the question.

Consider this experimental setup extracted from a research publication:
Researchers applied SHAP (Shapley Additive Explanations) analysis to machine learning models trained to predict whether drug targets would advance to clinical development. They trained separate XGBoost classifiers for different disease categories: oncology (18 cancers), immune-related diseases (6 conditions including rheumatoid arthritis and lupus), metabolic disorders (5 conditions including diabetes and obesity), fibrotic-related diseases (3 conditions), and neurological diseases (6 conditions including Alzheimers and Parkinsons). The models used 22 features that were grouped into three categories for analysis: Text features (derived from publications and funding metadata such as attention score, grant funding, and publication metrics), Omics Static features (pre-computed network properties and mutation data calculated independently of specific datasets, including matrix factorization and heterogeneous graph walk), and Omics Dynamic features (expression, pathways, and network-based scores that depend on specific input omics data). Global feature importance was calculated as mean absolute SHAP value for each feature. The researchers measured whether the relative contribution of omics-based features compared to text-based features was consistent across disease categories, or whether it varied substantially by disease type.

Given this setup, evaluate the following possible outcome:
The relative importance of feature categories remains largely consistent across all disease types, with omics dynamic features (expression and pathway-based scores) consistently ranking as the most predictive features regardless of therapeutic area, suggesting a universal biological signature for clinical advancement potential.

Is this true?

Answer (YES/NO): NO